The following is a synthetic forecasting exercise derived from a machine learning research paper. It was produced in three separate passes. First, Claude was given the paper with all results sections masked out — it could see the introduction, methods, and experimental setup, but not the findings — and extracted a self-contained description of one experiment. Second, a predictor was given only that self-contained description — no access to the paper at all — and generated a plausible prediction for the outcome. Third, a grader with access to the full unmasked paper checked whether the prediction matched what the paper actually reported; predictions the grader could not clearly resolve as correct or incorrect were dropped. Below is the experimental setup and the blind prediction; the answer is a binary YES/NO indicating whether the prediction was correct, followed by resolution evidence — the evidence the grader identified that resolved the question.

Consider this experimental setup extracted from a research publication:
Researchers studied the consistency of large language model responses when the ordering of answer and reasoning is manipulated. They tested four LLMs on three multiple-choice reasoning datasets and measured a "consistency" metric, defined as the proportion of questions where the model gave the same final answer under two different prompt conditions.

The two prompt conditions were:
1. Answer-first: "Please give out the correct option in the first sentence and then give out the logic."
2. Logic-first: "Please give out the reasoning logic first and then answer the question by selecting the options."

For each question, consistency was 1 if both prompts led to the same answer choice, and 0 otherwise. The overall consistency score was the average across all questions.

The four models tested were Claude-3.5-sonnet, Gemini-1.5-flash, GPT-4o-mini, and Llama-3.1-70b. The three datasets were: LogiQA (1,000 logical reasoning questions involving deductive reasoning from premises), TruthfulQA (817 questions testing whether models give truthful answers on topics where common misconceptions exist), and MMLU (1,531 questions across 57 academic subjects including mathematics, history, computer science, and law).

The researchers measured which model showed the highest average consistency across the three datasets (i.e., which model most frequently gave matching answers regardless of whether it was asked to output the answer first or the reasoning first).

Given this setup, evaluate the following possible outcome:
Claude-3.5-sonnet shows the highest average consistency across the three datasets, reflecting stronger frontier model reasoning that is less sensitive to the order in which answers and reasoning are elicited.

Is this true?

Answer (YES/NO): YES